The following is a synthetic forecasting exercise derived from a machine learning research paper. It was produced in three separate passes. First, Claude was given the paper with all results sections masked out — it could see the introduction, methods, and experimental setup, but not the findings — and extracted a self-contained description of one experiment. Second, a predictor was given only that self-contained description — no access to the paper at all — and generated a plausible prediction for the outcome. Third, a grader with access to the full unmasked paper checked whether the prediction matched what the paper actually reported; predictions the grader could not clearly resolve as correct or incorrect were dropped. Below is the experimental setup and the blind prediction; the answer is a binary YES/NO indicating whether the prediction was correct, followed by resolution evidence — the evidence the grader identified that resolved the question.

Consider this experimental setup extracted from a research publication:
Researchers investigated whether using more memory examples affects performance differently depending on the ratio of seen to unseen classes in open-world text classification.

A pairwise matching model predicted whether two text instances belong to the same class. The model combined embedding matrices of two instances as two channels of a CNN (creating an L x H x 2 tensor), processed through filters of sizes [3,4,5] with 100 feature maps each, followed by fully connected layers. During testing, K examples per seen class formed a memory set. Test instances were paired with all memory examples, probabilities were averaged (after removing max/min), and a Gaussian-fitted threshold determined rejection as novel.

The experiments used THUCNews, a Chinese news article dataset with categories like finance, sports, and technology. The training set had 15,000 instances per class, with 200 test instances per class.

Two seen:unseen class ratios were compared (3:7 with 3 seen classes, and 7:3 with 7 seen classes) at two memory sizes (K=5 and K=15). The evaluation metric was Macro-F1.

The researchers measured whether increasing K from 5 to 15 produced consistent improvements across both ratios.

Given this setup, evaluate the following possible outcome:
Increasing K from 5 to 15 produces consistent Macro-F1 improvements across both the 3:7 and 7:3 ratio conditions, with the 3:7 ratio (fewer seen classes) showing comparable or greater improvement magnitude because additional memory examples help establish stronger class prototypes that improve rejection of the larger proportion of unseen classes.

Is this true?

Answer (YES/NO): YES